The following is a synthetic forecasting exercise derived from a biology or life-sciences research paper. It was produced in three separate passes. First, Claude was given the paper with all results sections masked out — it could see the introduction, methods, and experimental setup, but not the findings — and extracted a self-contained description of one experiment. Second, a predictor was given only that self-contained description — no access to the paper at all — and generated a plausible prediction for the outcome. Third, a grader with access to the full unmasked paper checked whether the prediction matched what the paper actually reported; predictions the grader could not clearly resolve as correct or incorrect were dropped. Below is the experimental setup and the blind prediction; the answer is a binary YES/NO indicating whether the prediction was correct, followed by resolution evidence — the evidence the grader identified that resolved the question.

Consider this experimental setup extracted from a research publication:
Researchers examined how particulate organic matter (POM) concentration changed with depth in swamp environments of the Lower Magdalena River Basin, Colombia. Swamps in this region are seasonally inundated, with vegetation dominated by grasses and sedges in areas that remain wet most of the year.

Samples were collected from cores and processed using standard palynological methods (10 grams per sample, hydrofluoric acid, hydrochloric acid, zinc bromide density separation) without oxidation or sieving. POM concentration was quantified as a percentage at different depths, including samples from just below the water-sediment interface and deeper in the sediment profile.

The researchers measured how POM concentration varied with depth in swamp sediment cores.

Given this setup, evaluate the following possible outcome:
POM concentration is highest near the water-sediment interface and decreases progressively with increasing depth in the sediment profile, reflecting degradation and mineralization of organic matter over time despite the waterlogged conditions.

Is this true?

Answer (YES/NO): YES